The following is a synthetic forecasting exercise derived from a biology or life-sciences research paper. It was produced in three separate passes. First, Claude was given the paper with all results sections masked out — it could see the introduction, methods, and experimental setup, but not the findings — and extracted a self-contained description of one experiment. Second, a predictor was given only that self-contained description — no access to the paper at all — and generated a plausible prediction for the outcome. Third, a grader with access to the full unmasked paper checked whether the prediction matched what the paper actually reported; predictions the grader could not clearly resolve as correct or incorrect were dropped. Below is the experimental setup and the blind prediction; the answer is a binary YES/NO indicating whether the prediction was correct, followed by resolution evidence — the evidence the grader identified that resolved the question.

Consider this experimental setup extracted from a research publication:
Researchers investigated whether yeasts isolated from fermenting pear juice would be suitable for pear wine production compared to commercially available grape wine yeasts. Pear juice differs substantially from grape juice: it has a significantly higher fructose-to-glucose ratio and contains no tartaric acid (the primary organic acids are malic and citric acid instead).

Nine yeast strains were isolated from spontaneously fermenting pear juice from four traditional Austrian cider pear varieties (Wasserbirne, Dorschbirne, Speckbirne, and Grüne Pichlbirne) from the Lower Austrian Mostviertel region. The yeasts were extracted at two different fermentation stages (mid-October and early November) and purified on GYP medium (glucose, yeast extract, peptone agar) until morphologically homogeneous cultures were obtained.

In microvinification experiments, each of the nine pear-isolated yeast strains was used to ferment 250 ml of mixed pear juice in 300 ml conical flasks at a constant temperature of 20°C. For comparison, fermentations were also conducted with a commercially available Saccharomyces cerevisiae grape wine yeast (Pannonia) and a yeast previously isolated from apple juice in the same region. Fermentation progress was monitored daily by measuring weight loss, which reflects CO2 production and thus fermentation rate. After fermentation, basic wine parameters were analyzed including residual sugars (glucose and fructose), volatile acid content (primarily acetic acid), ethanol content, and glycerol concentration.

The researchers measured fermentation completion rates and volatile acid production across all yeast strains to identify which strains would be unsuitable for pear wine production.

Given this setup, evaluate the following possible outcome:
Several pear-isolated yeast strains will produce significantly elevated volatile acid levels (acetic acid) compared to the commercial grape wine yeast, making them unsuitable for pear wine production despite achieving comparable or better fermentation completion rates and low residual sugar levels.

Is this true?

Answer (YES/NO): NO